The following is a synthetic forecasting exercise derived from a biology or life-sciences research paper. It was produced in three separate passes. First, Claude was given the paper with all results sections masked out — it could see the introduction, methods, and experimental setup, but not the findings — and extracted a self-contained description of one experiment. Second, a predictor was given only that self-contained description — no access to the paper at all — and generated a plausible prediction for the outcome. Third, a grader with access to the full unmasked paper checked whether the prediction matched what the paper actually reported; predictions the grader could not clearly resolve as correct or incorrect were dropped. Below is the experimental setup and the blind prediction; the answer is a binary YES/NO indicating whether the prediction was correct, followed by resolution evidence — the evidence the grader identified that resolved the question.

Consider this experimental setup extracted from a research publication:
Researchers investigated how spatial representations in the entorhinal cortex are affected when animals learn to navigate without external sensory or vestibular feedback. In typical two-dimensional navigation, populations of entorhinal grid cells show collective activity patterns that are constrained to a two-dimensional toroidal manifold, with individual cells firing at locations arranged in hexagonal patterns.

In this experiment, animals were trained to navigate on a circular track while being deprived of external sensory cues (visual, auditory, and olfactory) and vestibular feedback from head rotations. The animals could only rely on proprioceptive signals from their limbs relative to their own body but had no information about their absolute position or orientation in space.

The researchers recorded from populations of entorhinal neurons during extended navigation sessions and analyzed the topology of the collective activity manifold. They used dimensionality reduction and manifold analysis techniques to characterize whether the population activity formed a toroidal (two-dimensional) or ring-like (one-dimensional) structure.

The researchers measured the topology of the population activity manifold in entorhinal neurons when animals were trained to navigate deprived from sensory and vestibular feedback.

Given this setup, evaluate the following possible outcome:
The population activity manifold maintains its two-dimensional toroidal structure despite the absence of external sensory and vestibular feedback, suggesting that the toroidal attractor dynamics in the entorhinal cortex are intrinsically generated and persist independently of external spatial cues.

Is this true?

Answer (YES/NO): NO